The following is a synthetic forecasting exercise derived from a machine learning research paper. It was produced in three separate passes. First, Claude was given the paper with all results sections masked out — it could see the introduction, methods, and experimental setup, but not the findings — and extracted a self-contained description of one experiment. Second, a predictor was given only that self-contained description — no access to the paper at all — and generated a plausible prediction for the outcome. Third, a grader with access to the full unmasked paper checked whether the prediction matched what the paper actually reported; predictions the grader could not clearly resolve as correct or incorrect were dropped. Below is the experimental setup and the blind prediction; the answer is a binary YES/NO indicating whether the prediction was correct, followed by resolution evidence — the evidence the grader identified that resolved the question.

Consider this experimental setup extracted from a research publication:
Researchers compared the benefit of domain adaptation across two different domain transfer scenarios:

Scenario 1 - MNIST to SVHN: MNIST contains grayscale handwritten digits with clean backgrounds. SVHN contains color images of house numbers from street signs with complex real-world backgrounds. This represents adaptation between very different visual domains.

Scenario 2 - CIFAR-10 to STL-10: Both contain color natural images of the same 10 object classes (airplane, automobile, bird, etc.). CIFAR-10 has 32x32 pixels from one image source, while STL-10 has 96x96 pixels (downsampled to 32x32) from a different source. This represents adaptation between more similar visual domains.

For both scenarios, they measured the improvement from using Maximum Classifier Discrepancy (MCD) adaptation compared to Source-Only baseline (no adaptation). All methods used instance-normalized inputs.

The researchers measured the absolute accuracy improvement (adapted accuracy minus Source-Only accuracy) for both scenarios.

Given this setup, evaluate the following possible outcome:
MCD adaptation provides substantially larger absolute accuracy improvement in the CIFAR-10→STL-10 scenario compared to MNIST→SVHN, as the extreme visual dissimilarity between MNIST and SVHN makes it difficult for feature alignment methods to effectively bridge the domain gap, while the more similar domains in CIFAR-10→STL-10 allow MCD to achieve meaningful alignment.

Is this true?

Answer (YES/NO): NO